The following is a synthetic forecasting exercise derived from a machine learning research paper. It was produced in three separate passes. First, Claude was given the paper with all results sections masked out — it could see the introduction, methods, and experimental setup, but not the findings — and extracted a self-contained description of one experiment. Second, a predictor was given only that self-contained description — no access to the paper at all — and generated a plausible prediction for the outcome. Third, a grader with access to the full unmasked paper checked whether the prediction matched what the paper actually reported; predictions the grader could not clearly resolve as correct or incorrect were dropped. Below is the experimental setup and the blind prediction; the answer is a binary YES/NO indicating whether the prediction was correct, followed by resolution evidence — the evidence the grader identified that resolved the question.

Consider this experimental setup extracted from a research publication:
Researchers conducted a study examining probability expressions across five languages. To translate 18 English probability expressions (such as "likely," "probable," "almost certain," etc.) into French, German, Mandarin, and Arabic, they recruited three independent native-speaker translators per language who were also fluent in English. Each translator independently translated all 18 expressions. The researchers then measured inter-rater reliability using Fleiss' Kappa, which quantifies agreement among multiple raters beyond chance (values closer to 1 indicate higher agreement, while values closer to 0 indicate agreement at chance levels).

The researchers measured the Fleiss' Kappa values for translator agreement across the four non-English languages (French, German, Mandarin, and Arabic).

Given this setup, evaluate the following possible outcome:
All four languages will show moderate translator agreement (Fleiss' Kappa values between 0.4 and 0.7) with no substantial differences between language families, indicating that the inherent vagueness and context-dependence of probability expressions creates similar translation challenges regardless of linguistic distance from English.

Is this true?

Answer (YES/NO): NO